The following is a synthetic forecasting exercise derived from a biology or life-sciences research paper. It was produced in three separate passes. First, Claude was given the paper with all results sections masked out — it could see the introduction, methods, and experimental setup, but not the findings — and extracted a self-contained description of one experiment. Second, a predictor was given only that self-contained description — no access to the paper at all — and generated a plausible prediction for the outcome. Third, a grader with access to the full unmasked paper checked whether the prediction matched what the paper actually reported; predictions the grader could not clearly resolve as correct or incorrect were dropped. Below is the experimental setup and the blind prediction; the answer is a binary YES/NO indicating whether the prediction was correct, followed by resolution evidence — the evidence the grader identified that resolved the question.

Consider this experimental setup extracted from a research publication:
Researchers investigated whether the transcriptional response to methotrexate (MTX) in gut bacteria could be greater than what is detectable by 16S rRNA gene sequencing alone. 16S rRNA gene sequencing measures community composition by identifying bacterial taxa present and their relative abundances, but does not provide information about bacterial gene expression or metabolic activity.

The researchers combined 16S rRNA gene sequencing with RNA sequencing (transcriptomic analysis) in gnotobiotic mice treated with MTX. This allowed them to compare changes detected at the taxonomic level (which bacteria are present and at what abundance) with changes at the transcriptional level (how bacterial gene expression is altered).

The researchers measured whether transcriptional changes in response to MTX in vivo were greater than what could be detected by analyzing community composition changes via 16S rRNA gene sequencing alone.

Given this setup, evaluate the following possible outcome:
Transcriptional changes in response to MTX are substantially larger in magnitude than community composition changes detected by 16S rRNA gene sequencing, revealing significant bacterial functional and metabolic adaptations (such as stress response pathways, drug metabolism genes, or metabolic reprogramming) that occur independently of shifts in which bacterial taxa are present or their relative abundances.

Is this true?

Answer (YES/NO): YES